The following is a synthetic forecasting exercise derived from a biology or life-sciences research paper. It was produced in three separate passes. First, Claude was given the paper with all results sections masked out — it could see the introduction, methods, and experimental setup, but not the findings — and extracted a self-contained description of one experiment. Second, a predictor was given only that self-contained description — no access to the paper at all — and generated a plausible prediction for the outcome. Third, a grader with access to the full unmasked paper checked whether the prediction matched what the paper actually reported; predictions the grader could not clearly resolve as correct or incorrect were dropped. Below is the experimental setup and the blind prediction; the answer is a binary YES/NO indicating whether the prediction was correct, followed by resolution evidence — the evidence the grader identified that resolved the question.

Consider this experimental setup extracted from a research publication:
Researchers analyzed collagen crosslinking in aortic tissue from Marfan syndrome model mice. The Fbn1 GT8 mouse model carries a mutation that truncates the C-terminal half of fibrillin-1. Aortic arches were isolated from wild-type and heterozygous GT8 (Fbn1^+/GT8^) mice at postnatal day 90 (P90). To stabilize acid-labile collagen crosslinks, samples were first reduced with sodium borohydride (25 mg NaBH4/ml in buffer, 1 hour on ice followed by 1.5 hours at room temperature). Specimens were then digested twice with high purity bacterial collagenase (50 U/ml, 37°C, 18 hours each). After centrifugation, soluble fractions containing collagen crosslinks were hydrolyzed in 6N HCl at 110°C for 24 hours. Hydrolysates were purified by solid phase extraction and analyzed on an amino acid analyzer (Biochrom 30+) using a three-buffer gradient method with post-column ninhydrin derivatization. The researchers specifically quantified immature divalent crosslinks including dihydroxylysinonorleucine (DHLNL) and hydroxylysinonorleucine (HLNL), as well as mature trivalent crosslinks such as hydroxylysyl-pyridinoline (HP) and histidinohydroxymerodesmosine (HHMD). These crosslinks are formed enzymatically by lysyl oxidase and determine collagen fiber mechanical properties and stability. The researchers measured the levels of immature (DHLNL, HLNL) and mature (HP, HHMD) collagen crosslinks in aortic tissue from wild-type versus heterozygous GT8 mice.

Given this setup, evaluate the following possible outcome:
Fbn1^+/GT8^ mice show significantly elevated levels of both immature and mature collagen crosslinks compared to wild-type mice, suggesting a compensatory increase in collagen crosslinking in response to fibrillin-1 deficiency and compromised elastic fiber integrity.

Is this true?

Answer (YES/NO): NO